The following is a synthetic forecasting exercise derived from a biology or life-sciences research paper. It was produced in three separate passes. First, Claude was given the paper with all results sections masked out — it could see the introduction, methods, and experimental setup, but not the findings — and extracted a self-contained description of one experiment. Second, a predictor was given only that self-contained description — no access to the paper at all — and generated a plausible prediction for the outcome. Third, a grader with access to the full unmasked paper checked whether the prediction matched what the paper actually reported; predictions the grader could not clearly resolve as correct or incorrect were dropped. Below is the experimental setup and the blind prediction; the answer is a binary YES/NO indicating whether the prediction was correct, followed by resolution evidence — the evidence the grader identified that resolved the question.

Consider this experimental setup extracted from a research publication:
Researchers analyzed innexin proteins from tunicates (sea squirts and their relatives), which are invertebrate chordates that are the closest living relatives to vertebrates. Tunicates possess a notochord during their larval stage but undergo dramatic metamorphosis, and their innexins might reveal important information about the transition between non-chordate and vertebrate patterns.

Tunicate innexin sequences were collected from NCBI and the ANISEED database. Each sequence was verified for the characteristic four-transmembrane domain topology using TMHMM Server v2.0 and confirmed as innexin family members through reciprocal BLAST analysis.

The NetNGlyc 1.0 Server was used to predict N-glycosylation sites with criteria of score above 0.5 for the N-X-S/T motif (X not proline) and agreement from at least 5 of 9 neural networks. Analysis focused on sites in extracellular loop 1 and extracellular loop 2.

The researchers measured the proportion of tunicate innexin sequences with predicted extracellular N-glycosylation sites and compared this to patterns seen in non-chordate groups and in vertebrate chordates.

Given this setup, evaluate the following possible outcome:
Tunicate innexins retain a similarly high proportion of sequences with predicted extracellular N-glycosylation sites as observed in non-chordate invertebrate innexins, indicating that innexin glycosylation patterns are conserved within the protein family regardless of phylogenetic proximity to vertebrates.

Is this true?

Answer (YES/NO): NO